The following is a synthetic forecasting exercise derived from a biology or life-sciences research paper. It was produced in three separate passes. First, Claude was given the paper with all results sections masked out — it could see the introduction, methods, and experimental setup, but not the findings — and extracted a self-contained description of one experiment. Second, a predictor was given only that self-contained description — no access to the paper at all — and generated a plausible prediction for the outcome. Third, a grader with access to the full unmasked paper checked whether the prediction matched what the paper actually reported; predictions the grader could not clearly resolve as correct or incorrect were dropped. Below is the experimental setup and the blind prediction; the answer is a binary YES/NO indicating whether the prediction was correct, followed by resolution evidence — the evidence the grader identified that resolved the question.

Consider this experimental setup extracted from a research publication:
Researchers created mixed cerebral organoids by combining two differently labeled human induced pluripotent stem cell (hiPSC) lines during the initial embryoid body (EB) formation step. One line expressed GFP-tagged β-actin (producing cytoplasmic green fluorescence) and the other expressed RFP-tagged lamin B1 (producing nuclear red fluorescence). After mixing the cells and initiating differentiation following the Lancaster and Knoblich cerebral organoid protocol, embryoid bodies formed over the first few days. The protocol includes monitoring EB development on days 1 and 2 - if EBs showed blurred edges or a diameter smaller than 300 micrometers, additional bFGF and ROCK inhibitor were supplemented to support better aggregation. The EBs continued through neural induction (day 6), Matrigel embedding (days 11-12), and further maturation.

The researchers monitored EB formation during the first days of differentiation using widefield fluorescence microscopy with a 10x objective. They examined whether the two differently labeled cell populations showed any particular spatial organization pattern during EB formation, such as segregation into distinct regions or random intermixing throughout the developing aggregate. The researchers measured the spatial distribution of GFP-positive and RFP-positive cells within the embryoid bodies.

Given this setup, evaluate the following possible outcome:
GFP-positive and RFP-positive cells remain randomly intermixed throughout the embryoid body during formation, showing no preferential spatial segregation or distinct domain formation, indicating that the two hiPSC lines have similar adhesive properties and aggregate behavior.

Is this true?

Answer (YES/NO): NO